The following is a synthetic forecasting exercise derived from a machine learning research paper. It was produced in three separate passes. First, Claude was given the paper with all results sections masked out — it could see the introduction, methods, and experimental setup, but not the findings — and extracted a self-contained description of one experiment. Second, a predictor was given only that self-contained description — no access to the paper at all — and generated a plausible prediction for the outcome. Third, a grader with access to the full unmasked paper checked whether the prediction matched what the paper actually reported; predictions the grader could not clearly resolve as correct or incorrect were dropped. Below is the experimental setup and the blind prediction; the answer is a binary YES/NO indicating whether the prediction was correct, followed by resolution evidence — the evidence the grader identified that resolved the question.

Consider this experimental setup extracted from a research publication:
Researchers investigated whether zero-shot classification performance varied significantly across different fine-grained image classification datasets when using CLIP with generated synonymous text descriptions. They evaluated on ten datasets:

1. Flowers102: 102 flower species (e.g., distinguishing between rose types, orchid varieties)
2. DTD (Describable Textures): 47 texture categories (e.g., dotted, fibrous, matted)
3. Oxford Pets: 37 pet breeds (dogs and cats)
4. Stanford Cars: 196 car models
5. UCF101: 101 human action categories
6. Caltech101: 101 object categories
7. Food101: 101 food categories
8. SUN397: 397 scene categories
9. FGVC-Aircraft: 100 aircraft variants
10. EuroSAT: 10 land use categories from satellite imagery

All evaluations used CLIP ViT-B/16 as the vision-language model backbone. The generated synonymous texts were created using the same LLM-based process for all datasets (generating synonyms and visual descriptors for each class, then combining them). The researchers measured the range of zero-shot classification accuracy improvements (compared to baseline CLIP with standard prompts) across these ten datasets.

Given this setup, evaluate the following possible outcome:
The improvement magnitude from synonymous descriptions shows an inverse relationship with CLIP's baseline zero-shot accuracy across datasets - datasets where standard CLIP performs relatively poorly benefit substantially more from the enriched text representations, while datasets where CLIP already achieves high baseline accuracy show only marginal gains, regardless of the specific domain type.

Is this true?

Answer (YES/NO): NO